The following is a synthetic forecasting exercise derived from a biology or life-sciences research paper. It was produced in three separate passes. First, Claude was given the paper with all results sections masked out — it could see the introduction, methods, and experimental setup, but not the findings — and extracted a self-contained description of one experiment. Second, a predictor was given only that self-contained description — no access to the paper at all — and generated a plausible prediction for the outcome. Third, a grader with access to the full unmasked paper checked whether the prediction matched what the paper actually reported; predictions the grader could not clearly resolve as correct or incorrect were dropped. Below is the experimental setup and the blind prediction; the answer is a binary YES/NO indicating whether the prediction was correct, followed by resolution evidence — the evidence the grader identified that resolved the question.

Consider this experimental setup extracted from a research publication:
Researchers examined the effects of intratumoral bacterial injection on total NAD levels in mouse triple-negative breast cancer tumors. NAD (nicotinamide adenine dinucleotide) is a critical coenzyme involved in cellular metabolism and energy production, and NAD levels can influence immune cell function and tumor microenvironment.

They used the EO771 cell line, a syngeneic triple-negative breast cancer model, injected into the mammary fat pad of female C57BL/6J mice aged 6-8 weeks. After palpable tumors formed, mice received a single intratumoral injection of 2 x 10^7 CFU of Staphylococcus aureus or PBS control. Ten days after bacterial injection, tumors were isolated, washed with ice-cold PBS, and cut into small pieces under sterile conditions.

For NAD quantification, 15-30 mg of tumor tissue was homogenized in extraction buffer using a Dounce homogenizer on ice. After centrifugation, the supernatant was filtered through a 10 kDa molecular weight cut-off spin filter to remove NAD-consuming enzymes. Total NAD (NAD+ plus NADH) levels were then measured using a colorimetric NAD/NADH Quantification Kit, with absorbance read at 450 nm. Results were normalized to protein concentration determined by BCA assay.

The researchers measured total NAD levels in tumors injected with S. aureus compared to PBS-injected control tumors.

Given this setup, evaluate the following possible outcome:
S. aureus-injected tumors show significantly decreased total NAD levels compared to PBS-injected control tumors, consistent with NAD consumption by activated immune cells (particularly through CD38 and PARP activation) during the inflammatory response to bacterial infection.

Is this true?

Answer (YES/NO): YES